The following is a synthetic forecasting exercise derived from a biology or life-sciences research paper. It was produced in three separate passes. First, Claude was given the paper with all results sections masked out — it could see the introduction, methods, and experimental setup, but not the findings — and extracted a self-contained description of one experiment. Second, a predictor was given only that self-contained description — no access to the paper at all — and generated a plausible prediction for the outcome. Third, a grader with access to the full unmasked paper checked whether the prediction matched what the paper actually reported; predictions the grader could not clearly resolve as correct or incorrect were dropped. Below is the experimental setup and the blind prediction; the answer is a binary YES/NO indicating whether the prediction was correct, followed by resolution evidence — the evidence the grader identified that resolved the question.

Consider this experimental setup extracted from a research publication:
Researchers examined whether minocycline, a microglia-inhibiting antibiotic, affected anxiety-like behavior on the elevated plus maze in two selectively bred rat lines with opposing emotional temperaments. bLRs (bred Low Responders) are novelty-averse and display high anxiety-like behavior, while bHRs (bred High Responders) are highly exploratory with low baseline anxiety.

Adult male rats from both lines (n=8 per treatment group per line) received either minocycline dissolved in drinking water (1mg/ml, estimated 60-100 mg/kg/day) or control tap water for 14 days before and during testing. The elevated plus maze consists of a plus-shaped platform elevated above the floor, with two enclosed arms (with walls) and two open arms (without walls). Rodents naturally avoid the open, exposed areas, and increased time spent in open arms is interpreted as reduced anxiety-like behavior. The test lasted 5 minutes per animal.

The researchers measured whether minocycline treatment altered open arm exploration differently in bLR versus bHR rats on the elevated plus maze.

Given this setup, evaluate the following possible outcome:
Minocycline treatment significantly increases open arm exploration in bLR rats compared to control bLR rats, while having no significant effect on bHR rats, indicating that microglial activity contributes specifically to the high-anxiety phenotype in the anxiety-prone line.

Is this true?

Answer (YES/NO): NO